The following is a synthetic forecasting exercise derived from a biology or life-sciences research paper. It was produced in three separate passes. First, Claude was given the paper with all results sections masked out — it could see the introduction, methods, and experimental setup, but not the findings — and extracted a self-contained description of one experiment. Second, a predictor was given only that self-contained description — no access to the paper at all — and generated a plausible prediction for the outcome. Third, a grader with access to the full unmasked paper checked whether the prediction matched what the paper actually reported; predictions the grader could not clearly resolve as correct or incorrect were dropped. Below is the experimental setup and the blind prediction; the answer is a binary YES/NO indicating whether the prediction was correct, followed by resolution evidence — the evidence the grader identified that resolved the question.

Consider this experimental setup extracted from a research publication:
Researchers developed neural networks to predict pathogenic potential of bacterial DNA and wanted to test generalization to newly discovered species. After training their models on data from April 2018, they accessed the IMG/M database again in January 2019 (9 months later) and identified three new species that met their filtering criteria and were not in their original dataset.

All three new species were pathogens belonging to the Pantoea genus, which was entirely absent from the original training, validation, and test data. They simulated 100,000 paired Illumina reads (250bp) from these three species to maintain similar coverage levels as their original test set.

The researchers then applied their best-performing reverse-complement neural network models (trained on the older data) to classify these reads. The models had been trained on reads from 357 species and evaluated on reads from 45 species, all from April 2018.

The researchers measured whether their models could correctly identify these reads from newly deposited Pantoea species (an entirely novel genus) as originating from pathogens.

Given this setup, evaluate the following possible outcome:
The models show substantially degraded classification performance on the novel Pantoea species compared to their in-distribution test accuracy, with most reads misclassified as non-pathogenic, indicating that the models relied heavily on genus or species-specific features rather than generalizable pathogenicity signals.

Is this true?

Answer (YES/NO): NO